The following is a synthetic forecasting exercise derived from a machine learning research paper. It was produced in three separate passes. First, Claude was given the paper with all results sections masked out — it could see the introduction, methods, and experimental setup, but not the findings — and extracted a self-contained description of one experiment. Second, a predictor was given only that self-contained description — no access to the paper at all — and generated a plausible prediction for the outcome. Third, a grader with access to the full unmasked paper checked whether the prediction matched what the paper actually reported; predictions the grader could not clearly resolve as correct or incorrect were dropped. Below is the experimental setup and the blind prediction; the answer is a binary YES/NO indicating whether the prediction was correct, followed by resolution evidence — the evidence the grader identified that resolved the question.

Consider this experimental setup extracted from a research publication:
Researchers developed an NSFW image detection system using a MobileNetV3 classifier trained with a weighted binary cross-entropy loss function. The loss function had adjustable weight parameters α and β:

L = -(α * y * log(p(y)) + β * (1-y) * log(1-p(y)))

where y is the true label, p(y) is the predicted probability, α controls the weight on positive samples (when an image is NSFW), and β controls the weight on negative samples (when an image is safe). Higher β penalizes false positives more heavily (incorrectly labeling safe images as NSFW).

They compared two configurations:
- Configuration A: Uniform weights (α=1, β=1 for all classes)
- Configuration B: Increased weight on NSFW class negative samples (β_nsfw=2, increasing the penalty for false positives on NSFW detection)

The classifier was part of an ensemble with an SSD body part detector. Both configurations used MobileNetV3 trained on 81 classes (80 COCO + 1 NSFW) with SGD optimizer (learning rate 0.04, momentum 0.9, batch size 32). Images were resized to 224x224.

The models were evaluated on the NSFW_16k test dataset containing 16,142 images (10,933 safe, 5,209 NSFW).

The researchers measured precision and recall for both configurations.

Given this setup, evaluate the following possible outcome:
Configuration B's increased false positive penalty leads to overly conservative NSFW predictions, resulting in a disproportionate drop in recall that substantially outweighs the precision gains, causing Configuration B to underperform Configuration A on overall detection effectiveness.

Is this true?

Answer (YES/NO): NO